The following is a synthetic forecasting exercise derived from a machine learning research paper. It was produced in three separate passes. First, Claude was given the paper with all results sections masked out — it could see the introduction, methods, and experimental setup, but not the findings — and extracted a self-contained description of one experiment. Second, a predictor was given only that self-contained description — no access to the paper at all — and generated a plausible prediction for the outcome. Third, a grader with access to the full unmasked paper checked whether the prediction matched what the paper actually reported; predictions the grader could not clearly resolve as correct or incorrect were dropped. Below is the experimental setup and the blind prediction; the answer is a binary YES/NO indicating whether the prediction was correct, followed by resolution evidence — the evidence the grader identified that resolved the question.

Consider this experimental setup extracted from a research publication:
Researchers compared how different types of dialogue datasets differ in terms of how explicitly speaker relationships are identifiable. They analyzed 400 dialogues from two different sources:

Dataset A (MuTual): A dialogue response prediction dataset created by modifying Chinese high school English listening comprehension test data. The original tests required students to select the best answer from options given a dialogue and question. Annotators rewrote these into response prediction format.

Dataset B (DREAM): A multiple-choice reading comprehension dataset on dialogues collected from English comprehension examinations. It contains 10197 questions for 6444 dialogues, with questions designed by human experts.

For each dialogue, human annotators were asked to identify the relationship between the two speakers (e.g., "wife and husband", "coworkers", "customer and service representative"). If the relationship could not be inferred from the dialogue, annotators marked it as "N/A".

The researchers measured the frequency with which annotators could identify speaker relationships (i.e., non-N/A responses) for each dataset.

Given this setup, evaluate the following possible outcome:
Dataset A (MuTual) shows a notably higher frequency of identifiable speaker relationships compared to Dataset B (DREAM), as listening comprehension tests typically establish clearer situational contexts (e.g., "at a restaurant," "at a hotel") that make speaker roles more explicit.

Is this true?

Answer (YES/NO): NO